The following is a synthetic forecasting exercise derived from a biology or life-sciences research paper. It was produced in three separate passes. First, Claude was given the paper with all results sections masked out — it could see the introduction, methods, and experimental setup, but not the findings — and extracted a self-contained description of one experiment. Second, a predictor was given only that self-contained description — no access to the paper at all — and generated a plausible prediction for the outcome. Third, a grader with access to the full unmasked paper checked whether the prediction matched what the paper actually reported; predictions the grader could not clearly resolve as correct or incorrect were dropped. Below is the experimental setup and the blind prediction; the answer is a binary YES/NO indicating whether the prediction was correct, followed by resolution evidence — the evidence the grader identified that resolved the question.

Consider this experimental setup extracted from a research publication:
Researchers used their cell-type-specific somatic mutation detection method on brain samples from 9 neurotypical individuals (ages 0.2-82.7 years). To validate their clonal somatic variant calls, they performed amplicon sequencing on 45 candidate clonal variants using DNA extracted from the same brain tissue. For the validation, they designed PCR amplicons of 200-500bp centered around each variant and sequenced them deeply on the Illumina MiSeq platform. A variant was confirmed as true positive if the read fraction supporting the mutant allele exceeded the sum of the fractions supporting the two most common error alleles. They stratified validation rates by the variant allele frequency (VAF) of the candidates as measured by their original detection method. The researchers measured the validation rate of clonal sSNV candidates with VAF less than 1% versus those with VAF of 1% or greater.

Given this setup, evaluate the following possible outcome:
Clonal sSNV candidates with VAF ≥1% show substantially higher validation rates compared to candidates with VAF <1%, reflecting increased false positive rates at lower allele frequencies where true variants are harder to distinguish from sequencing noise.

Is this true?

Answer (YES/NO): YES